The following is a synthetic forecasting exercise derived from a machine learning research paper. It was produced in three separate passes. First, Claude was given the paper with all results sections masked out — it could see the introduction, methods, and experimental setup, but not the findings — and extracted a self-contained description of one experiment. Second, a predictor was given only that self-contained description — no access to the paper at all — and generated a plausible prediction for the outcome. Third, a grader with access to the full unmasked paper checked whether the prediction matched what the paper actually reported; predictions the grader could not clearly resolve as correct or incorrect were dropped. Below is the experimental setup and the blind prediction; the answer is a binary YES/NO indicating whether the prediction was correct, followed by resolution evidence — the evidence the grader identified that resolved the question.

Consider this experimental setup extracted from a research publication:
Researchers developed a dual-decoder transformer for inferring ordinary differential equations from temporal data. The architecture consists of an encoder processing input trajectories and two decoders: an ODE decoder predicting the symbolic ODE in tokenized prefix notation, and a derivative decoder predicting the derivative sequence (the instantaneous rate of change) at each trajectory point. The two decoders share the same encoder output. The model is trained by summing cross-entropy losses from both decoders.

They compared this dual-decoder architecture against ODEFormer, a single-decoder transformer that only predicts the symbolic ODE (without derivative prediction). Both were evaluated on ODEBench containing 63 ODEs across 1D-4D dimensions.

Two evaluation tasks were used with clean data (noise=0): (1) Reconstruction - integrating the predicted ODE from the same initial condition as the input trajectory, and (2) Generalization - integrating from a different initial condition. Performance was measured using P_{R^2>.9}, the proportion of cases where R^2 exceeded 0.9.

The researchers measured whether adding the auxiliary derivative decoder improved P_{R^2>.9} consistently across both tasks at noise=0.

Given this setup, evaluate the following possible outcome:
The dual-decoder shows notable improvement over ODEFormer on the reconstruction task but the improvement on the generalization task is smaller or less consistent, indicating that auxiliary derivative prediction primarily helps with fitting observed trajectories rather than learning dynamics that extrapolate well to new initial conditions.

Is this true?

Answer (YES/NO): NO